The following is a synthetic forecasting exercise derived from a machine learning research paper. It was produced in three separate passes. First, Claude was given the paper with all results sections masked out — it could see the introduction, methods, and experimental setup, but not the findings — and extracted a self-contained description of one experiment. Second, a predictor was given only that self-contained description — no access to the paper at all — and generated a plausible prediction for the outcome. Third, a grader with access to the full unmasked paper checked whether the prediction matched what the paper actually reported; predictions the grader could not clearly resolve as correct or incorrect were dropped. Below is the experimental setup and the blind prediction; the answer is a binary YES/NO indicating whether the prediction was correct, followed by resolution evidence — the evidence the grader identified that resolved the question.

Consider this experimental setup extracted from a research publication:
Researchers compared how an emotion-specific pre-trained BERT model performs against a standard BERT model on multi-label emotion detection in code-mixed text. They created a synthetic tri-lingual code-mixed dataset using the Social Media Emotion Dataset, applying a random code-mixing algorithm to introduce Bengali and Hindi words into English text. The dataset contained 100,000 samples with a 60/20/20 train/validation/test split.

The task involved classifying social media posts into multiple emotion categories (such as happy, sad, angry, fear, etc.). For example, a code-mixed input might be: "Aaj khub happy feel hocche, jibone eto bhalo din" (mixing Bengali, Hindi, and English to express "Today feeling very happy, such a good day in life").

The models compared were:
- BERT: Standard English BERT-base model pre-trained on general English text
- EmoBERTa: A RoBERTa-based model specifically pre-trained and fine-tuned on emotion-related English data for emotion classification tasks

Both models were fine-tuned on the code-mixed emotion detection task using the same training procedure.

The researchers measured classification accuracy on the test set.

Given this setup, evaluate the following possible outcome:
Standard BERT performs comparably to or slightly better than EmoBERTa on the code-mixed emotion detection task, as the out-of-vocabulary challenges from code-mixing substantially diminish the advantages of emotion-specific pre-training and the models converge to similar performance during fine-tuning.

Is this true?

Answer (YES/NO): YES